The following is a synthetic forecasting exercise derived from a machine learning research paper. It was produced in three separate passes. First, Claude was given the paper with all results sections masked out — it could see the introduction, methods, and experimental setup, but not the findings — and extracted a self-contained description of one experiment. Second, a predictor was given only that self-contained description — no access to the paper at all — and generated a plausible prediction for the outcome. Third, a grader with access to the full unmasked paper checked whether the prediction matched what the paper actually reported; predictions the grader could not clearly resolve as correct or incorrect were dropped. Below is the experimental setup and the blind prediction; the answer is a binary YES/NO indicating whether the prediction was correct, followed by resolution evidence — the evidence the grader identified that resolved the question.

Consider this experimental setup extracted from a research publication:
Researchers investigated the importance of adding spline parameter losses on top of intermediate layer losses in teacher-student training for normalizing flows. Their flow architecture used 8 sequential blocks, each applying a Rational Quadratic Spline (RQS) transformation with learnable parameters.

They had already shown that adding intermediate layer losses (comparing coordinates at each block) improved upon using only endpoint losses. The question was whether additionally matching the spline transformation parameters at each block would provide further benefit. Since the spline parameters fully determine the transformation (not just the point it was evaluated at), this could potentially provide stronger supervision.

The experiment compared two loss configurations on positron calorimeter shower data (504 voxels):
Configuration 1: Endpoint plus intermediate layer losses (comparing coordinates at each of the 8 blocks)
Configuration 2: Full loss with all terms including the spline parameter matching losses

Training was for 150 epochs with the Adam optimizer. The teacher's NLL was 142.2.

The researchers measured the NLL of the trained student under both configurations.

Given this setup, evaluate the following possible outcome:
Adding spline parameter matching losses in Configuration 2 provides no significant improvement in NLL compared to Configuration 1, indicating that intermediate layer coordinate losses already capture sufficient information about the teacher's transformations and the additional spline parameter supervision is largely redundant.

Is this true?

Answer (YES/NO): NO